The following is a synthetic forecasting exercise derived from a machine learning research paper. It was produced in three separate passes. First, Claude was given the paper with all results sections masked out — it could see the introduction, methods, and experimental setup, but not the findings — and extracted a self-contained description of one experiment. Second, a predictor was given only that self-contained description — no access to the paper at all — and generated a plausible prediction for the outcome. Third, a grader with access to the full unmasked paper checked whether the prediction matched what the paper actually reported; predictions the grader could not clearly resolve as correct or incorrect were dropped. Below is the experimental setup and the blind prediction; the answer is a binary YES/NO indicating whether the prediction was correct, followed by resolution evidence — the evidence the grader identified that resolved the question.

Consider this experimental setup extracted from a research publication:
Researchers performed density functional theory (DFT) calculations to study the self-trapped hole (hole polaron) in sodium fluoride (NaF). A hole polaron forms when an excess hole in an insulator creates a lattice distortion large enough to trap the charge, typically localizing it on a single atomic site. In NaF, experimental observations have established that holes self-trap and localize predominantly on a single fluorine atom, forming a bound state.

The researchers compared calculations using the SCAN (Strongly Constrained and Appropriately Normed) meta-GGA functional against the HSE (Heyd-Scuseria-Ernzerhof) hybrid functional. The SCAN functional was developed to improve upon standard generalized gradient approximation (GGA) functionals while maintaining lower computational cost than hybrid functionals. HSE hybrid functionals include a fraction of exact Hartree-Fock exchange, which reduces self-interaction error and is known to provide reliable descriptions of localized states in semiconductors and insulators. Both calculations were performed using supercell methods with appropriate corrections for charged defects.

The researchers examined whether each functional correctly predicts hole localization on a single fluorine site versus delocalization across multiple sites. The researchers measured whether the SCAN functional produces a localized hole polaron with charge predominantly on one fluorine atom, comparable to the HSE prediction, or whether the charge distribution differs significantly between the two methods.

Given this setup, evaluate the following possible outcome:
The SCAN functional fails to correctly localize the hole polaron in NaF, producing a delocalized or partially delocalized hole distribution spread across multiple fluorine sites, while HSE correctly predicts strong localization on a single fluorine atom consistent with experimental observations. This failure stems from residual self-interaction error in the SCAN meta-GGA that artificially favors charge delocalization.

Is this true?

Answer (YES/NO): NO